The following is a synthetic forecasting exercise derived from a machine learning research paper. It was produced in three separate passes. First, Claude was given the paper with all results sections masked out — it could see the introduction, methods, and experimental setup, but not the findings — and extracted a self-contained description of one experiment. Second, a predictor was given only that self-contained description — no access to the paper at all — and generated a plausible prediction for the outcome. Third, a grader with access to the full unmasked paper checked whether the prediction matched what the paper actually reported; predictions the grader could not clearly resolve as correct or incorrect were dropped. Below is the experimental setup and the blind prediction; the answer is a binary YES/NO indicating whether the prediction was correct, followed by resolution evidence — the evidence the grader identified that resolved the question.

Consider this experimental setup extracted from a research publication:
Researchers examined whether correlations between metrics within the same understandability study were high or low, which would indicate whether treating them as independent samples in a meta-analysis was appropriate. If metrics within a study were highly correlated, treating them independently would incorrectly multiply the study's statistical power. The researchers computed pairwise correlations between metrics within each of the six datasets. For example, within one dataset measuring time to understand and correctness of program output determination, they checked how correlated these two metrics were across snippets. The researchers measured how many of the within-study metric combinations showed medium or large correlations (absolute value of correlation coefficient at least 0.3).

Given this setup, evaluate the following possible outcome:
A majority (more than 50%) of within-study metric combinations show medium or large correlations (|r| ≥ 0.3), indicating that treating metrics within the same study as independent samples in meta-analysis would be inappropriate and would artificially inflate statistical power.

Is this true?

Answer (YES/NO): YES